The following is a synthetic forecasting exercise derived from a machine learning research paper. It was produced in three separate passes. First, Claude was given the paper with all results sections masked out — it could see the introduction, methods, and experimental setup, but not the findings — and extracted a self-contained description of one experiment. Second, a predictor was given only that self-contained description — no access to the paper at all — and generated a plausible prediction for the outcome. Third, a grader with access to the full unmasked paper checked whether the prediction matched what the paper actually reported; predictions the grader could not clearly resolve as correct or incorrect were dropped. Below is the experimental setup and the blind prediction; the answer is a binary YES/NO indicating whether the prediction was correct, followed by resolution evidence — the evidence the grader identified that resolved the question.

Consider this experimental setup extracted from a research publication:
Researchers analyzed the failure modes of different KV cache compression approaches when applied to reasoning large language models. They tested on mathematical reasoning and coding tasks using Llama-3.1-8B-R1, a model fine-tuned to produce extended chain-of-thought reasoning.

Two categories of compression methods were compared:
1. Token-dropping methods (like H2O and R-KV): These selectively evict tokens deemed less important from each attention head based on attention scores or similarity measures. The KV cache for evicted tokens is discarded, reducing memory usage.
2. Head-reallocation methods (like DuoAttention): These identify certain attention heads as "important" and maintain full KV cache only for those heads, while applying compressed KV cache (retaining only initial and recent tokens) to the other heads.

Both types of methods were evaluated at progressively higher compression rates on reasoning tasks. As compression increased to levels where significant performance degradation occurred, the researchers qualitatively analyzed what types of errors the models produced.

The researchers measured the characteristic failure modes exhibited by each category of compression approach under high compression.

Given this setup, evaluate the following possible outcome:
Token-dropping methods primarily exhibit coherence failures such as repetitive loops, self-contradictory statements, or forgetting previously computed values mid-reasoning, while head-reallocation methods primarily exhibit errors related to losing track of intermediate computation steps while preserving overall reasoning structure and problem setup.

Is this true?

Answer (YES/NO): NO